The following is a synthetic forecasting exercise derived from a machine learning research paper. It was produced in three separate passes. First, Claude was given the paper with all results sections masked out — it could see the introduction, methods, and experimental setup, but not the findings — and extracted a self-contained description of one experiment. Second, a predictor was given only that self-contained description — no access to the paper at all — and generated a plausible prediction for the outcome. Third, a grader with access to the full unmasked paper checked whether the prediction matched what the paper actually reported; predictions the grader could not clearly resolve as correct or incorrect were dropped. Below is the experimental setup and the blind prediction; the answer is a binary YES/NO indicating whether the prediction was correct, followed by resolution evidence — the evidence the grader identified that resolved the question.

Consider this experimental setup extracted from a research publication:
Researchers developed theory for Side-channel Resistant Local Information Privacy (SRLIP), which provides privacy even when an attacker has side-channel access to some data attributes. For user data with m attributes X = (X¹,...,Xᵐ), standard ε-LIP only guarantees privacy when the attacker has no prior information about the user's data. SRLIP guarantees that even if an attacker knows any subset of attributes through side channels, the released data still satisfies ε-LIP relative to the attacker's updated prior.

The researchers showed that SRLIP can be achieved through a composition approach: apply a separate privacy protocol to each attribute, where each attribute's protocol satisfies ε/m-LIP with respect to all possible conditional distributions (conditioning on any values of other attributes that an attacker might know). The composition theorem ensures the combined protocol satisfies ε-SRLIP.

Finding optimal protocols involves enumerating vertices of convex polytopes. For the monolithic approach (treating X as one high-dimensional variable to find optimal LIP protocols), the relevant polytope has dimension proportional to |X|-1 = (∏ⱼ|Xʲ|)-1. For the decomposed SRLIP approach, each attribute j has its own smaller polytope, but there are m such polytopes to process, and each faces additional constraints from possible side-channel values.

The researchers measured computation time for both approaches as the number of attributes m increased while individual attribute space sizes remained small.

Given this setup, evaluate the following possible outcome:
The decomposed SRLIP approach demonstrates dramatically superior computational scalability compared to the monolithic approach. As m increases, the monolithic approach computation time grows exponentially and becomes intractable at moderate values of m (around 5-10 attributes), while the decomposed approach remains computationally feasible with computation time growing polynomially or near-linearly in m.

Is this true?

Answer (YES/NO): NO